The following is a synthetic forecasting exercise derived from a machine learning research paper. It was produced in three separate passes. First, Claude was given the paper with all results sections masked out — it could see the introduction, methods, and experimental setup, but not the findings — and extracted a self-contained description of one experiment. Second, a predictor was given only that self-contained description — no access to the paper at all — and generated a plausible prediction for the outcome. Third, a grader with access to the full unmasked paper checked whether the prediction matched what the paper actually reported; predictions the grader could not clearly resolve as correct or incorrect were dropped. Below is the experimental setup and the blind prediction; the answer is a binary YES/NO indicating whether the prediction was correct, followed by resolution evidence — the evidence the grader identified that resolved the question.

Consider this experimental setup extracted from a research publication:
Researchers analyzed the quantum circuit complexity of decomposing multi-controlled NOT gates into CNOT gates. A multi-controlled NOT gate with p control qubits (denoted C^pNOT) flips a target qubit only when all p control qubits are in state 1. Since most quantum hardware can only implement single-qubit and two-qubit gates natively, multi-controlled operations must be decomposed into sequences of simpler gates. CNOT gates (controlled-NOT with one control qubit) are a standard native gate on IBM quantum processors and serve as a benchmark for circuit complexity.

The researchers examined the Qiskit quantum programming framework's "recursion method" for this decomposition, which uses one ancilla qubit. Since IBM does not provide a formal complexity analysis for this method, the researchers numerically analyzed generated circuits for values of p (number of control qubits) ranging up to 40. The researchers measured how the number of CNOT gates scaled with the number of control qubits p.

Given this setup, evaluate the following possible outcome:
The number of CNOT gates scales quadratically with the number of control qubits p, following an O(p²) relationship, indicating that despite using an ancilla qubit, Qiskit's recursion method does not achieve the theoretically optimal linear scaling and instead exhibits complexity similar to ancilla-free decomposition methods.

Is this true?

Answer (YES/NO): YES